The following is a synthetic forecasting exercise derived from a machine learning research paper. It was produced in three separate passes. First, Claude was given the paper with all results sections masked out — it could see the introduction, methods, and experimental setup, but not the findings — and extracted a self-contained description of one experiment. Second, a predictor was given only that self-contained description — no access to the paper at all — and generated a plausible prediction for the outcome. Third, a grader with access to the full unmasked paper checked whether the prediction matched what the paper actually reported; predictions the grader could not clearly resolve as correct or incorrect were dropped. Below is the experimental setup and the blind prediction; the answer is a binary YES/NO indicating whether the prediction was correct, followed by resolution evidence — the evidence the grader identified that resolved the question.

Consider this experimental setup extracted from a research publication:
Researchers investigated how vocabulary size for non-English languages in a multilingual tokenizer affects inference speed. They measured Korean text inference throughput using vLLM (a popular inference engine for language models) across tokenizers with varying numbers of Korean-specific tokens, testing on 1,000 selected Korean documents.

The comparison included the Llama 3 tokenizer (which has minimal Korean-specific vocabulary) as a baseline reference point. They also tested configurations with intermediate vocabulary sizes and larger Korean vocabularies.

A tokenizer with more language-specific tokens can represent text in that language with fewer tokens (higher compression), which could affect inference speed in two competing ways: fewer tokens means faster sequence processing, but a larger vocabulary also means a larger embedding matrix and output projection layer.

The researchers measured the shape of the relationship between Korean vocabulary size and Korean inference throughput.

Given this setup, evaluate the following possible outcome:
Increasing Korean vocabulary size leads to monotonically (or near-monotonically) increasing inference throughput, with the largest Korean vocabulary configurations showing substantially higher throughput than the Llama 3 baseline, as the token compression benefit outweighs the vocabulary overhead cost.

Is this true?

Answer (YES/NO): YES